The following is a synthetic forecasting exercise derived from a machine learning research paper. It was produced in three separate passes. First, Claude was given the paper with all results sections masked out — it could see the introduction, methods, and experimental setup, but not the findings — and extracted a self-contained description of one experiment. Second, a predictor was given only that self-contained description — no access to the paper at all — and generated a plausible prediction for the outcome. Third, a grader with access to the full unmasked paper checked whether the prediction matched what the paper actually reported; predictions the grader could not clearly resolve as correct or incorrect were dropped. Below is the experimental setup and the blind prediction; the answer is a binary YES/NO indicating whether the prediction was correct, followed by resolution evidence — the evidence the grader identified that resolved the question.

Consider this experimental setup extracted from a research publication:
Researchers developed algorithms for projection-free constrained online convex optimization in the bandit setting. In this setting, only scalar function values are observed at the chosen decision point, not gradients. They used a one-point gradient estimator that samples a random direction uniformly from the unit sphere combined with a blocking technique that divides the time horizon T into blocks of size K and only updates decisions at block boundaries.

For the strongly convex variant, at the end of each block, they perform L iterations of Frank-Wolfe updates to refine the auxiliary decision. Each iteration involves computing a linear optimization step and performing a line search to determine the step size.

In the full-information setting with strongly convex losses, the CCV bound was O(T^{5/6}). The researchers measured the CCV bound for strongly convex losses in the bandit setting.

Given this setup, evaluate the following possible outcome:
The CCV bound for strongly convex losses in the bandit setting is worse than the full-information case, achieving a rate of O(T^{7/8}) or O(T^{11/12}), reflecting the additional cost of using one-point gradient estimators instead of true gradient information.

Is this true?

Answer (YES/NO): NO